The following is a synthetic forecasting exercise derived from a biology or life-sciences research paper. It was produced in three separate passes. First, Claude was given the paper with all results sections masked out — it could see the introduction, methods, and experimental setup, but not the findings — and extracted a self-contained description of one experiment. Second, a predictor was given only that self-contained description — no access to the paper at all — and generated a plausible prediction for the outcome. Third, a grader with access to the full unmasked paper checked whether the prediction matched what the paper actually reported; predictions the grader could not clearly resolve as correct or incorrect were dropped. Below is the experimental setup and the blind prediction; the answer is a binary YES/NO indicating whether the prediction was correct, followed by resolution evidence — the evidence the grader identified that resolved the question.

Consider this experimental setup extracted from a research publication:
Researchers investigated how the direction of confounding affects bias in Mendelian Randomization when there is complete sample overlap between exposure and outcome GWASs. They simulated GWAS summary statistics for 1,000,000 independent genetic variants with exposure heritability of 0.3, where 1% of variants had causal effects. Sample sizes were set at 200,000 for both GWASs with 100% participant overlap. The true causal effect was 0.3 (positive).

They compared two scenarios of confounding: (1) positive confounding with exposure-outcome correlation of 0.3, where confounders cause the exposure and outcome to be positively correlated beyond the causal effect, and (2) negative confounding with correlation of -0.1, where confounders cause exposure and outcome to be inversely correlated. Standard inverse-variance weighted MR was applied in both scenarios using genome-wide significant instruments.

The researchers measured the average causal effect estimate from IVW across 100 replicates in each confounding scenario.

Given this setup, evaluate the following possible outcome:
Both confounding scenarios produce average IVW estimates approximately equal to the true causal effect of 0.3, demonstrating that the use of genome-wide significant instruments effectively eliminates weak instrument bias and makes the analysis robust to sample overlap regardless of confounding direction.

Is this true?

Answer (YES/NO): NO